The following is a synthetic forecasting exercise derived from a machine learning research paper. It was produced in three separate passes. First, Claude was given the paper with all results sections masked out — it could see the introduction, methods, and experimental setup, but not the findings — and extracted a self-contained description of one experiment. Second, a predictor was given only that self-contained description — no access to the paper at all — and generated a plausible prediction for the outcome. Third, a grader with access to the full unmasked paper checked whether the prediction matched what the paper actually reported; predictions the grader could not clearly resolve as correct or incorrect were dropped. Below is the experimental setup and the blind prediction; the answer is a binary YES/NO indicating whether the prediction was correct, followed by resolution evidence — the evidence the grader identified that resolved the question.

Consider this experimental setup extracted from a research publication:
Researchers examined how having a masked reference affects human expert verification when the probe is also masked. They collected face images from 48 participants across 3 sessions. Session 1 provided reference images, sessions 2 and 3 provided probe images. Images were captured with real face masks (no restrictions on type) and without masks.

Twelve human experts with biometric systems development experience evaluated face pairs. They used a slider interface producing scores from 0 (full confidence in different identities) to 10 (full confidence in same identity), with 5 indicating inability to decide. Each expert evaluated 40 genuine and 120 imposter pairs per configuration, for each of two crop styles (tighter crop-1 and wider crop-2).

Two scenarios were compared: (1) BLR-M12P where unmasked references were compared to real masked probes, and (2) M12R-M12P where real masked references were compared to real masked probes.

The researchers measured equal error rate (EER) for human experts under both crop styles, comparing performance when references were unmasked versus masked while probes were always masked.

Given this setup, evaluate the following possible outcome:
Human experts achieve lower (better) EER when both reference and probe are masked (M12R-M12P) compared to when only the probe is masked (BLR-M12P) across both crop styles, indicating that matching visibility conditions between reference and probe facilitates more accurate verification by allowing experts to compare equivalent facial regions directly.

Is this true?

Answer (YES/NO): NO